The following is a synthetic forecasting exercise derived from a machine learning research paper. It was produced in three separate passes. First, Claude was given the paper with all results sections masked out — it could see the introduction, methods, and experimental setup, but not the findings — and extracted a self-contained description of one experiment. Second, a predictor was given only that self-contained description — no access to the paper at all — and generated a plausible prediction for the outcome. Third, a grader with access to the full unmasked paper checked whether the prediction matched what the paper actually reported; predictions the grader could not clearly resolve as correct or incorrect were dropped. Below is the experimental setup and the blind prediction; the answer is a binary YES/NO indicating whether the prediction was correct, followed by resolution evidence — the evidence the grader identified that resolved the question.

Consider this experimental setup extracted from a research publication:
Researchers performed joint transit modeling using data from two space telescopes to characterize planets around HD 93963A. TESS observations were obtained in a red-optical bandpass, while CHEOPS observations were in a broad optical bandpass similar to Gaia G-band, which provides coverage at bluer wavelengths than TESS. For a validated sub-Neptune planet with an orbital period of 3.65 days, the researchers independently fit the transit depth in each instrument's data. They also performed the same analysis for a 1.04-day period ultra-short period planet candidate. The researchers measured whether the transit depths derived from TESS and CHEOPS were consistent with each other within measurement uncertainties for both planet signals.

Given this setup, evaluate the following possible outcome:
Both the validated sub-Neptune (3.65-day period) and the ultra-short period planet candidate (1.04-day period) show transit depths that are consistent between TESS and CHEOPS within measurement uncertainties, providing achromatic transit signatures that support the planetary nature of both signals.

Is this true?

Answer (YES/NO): YES